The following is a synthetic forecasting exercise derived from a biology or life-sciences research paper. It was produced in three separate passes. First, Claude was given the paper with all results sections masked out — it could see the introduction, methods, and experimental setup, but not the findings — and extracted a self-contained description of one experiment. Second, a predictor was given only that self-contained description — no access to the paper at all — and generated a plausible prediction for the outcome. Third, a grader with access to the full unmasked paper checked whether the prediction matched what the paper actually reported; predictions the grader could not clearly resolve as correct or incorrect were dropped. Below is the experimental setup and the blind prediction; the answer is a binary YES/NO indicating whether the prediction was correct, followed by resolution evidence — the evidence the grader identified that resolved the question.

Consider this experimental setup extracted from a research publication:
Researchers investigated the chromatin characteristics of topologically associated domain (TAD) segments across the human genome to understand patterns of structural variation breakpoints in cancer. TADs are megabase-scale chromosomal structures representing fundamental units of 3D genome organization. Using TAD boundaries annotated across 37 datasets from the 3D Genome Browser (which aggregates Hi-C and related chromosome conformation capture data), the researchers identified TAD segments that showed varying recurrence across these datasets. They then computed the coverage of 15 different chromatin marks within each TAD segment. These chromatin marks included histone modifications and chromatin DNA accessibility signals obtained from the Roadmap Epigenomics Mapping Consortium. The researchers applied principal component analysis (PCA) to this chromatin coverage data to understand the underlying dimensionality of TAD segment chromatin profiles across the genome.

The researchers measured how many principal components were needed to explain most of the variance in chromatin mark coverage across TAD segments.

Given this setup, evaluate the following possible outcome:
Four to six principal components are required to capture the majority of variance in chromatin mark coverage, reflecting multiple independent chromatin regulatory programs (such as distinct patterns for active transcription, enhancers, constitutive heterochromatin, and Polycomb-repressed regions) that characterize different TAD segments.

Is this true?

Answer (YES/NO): NO